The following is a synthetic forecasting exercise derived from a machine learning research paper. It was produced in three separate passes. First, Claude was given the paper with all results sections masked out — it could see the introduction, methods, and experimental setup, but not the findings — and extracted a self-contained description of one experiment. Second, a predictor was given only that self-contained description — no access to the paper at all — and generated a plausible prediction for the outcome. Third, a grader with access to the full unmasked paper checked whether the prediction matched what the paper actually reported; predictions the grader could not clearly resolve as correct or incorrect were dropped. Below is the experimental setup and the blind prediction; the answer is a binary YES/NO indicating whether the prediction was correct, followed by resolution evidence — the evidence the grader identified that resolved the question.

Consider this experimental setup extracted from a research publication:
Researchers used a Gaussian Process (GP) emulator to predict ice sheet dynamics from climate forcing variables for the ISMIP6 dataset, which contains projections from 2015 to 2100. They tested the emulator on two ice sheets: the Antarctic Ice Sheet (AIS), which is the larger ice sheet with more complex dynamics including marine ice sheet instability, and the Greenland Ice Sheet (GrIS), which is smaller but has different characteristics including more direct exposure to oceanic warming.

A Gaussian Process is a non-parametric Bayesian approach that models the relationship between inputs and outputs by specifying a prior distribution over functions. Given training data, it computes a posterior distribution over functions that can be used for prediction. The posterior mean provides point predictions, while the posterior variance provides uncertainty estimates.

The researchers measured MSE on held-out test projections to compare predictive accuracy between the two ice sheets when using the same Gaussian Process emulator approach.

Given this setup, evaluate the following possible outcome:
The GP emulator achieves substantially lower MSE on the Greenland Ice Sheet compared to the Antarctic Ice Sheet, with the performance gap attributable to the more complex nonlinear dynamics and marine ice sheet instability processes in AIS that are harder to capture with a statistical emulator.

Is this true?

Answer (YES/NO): NO